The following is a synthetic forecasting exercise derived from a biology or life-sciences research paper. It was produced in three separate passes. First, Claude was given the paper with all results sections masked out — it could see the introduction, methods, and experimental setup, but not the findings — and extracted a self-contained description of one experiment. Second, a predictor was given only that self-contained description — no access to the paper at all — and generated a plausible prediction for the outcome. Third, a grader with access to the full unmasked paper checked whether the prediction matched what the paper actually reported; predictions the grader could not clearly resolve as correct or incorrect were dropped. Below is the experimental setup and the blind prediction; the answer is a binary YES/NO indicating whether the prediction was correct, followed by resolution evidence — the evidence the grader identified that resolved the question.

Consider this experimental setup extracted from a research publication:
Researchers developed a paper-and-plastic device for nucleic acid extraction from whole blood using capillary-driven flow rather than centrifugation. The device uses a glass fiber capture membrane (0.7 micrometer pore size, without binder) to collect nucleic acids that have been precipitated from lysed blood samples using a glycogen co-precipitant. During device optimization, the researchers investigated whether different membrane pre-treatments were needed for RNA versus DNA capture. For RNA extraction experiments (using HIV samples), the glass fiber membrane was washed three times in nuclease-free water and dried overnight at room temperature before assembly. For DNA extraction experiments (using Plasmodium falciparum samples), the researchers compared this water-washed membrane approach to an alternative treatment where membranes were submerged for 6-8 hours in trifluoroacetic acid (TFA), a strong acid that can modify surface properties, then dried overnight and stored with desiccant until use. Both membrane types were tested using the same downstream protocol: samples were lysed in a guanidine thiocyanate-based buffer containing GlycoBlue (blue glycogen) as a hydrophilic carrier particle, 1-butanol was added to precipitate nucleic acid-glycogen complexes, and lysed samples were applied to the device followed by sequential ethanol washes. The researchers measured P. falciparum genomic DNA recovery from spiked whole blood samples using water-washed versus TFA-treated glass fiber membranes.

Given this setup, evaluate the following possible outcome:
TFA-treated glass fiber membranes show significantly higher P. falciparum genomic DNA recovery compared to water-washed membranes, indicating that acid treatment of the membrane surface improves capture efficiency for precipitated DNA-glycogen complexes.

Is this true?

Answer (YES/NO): NO